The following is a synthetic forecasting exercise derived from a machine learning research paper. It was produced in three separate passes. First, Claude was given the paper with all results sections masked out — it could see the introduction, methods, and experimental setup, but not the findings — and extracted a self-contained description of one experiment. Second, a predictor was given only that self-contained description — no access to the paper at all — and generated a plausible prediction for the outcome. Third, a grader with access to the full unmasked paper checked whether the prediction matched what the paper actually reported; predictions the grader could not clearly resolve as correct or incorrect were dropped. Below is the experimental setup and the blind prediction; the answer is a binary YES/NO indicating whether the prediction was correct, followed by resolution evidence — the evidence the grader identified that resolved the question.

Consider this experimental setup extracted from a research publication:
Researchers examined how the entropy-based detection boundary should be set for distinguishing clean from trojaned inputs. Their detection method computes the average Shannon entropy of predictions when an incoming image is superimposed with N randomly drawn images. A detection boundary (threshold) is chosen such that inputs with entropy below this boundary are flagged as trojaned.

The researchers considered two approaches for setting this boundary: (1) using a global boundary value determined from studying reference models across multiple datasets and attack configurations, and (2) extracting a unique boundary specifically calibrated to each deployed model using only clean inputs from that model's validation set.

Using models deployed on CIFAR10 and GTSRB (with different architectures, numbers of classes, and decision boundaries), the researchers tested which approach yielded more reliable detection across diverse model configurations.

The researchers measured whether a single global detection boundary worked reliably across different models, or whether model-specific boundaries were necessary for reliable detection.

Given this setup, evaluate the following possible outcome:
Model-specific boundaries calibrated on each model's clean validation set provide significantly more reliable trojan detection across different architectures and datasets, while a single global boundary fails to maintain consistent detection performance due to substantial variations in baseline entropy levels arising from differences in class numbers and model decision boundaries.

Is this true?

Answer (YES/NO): YES